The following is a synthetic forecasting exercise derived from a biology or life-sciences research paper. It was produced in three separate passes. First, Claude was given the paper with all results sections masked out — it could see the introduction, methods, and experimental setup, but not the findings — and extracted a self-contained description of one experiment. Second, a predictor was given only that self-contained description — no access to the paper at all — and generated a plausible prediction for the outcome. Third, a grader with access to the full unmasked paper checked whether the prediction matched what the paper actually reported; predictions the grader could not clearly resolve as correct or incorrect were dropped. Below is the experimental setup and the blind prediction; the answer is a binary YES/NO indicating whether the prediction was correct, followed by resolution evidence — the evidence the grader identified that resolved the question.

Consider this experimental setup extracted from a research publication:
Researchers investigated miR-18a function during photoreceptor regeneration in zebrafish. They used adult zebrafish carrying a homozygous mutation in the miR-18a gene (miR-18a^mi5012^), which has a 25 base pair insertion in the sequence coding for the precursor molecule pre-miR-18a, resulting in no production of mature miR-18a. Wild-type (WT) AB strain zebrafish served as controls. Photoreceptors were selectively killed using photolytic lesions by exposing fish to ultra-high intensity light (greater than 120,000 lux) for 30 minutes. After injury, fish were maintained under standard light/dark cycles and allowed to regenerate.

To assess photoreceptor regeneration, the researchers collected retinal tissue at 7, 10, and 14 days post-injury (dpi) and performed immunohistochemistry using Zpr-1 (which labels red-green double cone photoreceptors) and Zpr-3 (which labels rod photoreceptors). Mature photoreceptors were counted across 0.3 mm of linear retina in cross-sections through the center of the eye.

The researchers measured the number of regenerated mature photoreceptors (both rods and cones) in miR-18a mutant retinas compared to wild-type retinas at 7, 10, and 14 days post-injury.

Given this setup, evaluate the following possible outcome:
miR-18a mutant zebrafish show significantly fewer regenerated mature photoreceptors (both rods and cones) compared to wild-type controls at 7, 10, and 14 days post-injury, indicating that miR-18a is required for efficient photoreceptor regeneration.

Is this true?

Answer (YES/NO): NO